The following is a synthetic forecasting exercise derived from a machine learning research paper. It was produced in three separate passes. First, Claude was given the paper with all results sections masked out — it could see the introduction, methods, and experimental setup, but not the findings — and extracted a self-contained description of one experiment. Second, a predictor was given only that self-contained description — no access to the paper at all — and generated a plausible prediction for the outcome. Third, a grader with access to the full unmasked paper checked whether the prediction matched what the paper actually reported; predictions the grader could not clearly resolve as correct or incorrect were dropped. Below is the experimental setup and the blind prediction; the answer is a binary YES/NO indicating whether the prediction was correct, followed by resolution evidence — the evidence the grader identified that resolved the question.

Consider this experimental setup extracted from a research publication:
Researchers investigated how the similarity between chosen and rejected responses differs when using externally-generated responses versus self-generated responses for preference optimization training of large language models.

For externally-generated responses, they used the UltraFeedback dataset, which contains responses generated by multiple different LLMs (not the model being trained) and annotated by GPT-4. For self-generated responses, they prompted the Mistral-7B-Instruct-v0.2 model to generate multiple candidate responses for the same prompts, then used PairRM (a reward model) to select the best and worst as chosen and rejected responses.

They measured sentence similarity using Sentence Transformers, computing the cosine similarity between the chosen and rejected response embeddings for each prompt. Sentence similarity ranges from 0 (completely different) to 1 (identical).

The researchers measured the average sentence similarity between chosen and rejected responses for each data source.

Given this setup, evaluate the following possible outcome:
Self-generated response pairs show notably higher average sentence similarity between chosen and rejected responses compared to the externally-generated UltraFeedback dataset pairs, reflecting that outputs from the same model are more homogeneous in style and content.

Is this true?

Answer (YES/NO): YES